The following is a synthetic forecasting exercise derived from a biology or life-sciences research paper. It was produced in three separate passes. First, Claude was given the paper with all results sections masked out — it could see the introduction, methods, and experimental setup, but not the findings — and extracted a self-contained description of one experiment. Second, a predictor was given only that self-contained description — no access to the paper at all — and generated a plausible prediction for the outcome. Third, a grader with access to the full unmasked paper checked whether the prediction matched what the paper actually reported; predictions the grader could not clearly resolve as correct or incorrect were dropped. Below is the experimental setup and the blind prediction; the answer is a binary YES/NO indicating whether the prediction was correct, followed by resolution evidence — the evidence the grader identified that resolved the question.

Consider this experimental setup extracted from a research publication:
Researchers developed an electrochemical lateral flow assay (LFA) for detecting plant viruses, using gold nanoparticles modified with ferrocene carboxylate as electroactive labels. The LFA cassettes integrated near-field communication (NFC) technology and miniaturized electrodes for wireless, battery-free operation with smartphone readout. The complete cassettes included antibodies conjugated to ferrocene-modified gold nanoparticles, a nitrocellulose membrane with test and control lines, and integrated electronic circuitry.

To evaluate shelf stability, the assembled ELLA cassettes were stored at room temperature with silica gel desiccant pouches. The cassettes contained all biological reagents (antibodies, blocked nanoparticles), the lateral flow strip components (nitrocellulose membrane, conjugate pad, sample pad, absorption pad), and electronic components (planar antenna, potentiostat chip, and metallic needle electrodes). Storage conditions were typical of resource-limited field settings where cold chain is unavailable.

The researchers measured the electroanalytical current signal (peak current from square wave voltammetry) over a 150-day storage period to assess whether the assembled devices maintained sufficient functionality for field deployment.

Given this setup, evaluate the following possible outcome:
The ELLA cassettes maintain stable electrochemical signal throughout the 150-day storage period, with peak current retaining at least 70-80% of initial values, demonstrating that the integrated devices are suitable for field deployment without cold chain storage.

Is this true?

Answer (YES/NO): YES